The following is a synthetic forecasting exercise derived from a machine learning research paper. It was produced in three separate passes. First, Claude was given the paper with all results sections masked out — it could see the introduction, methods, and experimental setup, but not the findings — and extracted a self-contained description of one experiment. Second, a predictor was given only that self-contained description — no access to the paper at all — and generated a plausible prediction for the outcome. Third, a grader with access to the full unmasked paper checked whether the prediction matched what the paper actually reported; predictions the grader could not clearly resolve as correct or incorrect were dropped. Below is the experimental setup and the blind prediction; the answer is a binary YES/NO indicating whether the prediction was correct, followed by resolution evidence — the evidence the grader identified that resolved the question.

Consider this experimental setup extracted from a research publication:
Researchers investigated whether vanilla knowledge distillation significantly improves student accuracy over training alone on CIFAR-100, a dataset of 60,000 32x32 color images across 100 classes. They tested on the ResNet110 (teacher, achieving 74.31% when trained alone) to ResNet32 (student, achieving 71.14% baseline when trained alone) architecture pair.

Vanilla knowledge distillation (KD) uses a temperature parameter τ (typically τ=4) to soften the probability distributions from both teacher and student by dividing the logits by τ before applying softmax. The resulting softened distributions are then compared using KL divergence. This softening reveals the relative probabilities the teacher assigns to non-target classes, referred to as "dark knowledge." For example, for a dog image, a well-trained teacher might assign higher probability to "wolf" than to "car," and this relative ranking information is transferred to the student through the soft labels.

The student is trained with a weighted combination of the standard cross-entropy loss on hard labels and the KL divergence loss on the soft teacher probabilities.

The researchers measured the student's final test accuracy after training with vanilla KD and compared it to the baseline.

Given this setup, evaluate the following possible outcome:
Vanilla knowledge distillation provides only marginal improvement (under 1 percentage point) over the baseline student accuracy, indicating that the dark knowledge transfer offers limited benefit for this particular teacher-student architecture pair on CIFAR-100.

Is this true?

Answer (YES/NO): NO